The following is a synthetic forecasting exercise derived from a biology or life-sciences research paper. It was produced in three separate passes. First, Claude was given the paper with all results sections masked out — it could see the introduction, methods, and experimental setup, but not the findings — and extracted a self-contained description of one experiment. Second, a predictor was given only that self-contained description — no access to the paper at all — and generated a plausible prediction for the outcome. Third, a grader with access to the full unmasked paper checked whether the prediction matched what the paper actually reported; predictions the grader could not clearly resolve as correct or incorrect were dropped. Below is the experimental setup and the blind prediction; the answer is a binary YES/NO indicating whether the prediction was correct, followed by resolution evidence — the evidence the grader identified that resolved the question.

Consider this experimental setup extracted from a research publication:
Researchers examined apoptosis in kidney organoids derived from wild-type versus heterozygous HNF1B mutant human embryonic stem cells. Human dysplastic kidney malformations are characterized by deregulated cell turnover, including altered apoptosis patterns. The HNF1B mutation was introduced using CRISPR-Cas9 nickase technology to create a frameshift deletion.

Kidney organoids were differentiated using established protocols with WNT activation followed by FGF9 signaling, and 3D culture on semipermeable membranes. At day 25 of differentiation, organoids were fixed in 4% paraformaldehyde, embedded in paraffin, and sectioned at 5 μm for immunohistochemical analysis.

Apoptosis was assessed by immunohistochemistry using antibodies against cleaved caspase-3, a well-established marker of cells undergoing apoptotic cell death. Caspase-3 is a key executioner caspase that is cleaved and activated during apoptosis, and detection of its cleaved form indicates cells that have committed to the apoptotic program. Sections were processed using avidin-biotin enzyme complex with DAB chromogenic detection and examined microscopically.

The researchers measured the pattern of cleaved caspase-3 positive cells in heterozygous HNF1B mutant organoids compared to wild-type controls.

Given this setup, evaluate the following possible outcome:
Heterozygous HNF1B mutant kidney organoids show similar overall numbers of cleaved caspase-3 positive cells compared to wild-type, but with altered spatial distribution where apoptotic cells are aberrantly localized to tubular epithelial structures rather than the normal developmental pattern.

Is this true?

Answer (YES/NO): NO